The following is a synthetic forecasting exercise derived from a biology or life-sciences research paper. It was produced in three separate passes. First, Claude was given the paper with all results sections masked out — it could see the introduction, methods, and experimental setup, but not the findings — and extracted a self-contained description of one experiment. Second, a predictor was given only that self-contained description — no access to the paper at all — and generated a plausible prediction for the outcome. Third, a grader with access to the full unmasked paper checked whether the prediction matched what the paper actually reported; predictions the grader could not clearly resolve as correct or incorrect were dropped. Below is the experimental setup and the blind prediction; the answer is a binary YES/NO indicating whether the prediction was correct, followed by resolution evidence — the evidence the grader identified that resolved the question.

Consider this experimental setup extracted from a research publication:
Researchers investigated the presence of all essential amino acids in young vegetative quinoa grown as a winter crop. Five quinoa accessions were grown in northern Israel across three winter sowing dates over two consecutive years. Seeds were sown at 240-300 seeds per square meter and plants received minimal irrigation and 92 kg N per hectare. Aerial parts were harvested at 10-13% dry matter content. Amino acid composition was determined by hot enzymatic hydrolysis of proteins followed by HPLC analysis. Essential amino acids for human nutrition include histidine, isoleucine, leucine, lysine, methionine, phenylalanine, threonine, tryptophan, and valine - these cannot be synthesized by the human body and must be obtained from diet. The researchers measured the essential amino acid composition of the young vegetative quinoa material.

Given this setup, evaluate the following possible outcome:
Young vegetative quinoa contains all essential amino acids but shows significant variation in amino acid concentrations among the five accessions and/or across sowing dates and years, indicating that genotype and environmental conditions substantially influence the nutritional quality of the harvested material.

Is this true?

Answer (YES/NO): NO